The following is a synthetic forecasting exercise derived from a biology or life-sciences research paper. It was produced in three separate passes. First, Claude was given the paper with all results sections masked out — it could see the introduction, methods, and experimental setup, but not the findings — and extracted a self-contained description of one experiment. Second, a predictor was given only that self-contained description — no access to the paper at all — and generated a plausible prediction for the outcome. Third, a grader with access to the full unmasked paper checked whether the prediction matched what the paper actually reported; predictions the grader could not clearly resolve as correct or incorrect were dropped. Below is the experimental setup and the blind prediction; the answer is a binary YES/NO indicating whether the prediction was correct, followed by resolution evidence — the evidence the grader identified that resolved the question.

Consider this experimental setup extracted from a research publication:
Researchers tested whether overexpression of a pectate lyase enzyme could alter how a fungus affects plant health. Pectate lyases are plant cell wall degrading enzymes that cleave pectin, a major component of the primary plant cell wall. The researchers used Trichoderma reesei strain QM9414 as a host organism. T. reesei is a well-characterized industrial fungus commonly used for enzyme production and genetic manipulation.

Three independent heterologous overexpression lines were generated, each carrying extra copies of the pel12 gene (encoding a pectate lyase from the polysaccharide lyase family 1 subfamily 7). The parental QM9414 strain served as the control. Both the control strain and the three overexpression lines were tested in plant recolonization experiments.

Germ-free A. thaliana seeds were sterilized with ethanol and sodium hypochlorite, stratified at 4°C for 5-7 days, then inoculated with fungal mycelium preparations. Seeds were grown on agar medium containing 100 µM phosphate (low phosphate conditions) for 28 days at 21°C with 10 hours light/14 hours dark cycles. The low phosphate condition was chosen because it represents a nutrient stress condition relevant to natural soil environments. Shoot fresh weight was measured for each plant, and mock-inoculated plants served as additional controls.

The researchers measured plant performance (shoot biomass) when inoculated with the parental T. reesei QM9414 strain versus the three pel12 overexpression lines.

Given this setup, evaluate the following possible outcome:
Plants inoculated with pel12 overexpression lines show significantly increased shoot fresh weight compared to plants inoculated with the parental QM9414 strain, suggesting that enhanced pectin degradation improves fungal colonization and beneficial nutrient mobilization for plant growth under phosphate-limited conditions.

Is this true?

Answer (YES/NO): NO